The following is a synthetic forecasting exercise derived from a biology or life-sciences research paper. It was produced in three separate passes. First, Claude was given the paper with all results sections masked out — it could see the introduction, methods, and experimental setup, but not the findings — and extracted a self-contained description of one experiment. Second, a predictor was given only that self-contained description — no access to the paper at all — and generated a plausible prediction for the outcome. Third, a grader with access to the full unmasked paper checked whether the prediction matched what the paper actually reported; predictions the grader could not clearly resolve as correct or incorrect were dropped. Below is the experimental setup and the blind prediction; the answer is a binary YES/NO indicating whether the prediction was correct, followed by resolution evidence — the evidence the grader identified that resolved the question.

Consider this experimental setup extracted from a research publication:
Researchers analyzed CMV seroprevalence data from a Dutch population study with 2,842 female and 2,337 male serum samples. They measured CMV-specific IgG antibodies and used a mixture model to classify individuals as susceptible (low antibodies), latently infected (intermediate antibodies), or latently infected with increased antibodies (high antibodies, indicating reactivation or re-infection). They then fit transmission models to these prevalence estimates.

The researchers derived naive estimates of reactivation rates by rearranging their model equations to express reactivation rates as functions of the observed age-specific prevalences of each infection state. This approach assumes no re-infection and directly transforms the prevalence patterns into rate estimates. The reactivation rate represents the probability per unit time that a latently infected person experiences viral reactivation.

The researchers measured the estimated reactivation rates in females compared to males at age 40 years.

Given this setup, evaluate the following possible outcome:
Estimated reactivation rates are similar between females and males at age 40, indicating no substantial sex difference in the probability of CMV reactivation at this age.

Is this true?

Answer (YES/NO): NO